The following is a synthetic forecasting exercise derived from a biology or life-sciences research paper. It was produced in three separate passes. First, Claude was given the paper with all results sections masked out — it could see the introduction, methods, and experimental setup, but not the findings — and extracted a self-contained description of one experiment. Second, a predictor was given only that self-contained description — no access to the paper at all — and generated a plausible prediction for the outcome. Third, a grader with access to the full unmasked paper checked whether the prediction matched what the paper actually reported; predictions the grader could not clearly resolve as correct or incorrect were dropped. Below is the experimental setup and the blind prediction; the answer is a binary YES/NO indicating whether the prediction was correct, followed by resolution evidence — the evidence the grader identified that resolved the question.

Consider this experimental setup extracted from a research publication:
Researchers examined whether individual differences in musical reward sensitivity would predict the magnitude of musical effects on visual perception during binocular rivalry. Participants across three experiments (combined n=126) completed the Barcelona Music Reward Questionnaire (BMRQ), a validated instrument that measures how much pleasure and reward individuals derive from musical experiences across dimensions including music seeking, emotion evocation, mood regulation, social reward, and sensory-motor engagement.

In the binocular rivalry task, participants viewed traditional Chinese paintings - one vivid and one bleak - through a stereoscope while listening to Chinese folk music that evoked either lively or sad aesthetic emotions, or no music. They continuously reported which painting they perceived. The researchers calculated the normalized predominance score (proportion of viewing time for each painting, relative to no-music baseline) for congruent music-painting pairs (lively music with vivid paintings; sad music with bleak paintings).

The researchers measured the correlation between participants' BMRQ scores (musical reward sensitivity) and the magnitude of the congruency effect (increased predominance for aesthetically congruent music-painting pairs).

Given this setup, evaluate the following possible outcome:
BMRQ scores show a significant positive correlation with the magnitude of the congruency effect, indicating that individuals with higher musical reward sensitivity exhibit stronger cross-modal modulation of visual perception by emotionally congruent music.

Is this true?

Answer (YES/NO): YES